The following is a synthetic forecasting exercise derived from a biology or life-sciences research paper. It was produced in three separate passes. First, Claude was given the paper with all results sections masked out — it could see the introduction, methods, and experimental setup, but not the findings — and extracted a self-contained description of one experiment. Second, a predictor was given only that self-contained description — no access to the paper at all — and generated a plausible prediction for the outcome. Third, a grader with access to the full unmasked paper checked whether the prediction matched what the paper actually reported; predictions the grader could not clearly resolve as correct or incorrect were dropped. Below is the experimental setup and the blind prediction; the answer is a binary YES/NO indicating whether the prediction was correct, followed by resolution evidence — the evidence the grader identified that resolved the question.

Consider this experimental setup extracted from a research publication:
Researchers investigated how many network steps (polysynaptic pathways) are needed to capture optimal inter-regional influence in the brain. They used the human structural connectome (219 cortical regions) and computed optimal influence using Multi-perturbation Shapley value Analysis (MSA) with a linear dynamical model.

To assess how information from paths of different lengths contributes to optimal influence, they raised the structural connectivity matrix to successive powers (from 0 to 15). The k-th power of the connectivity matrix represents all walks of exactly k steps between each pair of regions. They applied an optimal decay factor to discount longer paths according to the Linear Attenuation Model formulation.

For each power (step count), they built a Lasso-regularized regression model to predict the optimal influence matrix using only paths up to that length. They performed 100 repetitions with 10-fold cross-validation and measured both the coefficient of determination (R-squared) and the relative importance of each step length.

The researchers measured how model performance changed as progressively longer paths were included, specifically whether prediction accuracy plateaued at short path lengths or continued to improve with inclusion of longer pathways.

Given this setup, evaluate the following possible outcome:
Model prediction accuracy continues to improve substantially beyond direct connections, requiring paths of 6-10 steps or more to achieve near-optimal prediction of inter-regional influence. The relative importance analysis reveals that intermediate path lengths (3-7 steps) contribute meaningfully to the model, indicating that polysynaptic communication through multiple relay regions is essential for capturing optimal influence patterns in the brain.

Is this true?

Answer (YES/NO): YES